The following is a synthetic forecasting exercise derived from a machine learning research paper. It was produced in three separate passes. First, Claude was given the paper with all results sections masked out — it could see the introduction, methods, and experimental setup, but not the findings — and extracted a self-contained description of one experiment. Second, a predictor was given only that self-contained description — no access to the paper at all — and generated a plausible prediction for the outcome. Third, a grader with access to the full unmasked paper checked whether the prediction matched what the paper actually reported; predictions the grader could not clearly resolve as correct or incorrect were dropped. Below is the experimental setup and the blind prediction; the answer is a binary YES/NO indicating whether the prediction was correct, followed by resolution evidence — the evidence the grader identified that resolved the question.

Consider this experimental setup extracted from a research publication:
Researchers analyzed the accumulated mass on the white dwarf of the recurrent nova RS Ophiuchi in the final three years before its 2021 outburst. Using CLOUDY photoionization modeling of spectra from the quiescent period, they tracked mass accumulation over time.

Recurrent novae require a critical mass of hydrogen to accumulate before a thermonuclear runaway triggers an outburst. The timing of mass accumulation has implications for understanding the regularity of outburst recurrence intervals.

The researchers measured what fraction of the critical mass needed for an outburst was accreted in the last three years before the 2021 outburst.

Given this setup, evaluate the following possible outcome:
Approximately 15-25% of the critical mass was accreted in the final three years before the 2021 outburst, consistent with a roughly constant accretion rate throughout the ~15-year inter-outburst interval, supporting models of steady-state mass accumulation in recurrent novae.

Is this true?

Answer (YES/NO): NO